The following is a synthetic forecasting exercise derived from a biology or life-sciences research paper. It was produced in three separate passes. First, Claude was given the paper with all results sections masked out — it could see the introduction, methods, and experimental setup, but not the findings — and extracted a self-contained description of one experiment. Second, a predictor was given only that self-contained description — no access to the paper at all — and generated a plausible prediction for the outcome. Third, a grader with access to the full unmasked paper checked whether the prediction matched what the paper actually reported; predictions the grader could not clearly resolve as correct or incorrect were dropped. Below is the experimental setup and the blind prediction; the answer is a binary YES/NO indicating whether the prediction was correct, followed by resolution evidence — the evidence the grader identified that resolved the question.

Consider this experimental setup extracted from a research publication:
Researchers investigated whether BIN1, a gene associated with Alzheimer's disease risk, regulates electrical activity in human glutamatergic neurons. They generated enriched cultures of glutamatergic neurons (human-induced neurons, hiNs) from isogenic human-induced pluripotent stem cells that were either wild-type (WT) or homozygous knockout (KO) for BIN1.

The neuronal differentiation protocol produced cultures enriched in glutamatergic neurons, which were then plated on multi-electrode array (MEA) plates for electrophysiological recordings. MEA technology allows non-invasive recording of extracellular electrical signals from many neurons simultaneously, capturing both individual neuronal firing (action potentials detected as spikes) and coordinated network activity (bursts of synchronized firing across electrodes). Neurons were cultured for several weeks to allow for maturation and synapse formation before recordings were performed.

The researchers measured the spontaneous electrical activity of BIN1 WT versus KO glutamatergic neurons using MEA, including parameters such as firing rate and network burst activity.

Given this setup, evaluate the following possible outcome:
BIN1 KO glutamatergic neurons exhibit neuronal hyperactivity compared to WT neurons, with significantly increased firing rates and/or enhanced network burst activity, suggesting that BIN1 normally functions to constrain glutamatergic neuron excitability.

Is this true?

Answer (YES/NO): NO